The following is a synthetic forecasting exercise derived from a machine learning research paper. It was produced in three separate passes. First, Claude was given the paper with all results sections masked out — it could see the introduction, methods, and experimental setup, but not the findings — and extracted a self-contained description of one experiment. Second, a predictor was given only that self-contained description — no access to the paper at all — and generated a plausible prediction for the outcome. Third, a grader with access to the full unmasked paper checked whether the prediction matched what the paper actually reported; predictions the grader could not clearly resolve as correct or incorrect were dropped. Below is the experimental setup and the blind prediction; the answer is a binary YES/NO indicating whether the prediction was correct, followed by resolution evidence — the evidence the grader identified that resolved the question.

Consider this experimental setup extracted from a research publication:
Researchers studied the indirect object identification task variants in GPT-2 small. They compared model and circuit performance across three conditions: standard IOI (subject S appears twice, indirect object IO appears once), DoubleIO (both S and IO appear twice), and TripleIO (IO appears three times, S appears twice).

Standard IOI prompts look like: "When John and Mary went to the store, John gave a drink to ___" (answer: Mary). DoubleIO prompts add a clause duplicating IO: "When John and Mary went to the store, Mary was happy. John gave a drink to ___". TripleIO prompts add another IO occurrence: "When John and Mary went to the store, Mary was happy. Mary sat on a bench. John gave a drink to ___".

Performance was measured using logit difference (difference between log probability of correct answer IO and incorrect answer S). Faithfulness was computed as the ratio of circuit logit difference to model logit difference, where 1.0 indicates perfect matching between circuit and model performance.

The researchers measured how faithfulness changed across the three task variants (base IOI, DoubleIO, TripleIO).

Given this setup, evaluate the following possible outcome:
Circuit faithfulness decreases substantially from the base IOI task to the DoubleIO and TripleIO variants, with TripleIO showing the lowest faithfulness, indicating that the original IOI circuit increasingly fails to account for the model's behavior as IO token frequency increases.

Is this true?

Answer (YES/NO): NO